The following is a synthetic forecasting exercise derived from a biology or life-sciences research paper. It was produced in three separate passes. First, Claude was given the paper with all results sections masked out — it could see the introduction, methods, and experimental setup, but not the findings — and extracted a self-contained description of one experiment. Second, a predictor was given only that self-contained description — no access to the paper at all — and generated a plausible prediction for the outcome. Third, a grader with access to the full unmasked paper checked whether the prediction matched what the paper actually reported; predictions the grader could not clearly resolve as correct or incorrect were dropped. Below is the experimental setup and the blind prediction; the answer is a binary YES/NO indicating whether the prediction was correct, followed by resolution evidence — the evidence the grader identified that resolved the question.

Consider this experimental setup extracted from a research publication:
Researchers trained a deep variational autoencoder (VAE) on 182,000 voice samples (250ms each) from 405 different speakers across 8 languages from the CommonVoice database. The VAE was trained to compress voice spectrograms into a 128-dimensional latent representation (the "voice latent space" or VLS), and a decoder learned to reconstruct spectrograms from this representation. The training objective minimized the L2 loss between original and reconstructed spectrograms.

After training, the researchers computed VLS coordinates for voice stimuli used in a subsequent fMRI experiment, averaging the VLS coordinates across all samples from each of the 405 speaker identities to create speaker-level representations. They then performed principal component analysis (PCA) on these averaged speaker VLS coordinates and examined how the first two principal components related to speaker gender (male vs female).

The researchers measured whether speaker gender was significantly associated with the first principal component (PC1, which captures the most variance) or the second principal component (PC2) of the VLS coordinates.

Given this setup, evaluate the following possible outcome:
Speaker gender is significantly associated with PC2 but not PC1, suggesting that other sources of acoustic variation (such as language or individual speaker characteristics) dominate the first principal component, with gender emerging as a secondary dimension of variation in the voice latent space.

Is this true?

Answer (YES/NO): YES